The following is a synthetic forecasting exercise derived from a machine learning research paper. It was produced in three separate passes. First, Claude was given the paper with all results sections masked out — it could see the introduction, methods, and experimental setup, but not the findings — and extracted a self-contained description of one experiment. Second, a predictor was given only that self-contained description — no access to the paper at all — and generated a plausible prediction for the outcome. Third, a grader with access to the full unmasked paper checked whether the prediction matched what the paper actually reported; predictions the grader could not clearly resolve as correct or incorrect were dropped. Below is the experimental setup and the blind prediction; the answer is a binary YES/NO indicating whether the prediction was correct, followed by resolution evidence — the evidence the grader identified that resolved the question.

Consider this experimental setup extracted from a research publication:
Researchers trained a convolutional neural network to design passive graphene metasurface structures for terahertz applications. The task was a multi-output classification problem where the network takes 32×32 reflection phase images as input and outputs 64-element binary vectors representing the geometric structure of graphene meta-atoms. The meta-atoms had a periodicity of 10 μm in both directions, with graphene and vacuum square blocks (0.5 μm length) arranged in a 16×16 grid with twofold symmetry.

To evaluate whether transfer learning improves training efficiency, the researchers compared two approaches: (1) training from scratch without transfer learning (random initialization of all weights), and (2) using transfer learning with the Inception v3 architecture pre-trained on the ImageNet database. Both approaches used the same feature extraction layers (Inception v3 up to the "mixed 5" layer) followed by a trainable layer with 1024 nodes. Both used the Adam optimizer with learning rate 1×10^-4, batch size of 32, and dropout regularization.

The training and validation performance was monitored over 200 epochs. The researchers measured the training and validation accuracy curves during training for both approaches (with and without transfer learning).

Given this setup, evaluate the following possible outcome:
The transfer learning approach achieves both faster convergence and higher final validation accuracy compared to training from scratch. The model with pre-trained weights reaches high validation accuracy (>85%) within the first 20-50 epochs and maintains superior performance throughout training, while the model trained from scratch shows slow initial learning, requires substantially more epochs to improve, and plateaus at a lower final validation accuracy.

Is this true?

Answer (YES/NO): NO